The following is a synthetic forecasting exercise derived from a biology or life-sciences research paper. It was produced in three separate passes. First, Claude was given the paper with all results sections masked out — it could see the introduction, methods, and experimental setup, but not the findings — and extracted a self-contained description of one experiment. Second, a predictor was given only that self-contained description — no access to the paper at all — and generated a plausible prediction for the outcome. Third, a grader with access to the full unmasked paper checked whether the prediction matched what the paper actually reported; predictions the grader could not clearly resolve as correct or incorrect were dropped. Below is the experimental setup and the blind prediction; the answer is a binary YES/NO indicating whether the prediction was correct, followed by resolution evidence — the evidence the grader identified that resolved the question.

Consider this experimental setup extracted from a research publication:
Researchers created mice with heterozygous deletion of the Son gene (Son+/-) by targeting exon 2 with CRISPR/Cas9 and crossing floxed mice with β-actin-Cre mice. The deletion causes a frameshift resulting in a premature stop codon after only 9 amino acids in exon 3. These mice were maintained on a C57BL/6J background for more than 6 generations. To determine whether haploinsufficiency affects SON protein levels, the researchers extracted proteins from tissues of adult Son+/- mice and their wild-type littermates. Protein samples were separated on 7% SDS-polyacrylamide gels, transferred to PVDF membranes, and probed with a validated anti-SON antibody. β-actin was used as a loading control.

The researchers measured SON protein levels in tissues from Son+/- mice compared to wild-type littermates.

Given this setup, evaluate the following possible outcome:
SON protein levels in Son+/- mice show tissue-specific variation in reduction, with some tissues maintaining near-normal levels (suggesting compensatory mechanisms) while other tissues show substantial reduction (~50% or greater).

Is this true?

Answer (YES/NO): NO